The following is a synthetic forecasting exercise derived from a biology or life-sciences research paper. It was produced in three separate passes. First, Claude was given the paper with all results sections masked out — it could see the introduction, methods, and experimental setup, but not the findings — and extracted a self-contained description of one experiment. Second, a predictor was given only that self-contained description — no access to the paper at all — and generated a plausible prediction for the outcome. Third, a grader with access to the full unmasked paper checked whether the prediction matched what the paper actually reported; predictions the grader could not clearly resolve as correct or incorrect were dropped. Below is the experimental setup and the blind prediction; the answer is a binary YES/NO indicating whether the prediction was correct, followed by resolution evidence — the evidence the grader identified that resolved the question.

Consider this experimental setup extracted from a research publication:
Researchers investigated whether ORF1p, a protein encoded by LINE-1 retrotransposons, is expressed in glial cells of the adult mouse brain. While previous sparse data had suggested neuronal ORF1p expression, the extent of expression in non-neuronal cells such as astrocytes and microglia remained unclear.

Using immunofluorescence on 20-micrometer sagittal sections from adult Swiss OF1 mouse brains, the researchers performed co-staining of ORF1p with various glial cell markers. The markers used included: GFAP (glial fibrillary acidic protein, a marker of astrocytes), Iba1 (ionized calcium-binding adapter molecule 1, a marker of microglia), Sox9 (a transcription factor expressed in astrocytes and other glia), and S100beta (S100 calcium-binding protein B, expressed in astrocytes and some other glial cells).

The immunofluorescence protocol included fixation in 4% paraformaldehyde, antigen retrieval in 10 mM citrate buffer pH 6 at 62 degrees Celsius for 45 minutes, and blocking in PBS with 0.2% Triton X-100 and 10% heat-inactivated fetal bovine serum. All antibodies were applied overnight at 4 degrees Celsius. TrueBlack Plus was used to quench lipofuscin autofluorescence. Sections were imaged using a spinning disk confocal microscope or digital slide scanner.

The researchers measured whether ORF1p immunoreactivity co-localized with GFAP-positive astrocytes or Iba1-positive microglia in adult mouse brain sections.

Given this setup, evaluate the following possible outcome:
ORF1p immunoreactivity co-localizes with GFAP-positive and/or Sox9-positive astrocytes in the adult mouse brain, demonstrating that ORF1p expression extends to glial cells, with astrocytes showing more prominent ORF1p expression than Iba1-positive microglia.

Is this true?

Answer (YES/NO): NO